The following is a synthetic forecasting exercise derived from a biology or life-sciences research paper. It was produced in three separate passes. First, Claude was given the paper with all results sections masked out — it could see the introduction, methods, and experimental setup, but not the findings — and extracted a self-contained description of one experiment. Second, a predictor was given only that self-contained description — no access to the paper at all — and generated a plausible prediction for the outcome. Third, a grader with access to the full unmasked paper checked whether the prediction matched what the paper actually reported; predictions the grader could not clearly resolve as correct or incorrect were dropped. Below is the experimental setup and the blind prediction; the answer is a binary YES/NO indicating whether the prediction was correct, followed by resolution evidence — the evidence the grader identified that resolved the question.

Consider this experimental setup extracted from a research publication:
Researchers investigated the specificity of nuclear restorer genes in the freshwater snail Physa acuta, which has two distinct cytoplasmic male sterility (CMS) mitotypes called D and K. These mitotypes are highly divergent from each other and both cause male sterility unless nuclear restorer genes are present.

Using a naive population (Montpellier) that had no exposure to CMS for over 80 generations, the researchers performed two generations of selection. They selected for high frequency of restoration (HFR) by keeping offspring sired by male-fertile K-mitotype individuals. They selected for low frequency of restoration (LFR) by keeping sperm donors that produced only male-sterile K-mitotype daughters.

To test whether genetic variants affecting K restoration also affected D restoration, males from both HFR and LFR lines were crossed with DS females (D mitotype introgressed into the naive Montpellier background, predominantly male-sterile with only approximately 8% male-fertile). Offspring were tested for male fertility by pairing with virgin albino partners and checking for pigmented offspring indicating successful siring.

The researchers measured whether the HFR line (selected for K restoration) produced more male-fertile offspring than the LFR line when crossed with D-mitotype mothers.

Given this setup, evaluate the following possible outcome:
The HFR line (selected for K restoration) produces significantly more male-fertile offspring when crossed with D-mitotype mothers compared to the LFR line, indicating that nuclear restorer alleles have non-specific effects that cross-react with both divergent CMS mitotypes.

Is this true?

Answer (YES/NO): NO